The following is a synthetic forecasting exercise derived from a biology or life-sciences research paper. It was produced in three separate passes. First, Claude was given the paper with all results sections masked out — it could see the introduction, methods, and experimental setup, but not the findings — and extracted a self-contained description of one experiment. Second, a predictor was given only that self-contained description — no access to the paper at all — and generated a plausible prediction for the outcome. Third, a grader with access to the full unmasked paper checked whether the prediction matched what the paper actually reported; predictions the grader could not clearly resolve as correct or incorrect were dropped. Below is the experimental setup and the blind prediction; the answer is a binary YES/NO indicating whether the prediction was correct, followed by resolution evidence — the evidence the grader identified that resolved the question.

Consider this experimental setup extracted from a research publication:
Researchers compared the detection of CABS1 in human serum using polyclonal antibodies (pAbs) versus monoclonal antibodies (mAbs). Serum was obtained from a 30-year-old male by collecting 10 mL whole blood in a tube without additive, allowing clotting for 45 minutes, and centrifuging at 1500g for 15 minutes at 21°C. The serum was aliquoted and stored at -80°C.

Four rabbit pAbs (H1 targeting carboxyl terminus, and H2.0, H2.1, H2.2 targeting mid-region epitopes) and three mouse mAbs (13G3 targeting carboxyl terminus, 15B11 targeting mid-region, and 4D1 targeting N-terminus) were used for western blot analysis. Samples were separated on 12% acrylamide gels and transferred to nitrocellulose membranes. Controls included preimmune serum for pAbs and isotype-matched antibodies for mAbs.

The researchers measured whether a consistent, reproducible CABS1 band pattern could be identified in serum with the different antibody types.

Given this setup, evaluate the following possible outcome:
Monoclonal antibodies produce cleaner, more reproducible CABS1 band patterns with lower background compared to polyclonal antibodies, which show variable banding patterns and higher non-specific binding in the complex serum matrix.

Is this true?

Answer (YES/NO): YES